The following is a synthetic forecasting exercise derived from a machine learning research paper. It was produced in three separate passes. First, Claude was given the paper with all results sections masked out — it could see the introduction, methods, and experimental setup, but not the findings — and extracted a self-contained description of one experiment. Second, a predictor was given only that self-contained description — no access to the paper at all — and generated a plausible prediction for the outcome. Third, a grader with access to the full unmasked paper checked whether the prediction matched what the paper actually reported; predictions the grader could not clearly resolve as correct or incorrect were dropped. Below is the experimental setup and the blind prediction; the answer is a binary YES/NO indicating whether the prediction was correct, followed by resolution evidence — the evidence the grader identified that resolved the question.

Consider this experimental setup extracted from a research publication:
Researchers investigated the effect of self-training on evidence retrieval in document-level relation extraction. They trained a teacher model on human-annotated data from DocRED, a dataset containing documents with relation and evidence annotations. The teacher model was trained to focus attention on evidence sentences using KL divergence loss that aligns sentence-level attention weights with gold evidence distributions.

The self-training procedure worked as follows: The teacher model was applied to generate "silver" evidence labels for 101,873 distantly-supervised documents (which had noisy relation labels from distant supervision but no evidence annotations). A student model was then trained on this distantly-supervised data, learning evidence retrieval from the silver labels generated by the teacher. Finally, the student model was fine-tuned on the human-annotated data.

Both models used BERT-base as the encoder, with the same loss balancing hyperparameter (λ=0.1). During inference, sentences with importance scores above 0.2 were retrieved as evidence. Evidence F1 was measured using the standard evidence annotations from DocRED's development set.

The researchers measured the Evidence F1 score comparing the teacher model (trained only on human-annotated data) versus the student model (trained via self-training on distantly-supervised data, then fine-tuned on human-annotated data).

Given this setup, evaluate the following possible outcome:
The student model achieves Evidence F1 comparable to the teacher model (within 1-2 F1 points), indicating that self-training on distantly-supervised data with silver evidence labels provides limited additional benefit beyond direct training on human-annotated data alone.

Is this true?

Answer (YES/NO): NO